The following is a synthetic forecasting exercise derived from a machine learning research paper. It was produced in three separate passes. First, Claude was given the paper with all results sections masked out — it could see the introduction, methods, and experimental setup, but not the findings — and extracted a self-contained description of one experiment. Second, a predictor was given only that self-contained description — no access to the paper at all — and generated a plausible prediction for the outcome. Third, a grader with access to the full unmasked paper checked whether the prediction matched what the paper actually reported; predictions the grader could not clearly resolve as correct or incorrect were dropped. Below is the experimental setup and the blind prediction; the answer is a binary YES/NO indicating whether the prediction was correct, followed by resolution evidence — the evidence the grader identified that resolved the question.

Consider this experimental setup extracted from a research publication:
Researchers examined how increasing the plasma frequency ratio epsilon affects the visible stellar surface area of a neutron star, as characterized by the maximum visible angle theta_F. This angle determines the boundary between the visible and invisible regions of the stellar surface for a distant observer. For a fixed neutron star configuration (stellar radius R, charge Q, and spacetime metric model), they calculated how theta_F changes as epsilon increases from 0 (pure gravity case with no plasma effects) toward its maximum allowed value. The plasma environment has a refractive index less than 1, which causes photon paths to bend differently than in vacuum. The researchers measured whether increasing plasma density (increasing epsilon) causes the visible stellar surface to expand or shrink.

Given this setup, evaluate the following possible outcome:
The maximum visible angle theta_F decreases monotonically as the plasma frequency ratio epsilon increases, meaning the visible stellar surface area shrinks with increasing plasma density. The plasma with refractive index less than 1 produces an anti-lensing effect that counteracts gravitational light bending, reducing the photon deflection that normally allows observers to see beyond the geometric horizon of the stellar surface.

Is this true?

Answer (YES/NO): YES